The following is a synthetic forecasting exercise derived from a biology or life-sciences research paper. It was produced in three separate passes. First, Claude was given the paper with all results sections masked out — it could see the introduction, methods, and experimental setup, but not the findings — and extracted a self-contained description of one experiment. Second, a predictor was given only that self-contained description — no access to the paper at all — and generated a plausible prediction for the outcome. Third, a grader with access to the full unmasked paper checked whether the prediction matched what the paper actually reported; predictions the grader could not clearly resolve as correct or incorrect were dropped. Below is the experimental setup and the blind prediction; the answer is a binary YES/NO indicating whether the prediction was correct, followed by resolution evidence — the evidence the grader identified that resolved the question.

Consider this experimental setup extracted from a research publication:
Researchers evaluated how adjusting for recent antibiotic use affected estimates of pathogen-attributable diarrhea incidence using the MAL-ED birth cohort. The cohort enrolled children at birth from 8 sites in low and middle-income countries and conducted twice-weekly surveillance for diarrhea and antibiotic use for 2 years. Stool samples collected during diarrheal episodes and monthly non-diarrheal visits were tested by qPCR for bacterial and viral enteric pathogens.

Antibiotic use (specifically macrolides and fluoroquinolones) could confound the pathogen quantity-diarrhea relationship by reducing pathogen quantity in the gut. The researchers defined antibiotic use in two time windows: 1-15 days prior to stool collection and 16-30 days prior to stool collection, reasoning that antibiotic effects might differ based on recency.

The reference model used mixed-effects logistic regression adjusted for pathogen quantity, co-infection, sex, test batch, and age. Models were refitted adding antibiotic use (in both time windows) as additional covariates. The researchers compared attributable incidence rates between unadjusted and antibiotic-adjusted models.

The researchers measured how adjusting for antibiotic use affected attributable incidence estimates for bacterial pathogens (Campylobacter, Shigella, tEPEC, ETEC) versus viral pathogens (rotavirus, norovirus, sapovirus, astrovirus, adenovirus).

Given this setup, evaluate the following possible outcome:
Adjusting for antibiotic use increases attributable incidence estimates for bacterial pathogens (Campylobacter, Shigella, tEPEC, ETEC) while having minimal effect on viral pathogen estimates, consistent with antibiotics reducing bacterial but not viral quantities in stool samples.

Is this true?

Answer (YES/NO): NO